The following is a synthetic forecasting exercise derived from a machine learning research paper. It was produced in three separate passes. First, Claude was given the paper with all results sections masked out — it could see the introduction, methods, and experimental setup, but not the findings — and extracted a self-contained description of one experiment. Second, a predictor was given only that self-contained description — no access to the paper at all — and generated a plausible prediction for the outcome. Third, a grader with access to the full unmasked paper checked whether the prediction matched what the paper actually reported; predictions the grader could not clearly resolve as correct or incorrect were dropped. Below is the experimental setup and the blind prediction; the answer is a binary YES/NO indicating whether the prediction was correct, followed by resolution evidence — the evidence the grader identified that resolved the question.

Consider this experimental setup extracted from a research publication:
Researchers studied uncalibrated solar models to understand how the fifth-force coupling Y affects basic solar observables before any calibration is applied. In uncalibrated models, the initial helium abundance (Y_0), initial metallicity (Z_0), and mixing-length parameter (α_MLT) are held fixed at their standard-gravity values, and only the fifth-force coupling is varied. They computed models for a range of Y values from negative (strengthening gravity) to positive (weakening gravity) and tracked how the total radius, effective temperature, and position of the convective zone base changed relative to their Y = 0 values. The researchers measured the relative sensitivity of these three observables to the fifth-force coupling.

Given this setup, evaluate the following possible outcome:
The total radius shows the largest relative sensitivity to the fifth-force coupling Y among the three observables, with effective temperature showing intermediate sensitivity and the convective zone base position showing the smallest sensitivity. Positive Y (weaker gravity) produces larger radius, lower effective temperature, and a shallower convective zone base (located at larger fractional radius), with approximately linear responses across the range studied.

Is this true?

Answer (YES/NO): NO